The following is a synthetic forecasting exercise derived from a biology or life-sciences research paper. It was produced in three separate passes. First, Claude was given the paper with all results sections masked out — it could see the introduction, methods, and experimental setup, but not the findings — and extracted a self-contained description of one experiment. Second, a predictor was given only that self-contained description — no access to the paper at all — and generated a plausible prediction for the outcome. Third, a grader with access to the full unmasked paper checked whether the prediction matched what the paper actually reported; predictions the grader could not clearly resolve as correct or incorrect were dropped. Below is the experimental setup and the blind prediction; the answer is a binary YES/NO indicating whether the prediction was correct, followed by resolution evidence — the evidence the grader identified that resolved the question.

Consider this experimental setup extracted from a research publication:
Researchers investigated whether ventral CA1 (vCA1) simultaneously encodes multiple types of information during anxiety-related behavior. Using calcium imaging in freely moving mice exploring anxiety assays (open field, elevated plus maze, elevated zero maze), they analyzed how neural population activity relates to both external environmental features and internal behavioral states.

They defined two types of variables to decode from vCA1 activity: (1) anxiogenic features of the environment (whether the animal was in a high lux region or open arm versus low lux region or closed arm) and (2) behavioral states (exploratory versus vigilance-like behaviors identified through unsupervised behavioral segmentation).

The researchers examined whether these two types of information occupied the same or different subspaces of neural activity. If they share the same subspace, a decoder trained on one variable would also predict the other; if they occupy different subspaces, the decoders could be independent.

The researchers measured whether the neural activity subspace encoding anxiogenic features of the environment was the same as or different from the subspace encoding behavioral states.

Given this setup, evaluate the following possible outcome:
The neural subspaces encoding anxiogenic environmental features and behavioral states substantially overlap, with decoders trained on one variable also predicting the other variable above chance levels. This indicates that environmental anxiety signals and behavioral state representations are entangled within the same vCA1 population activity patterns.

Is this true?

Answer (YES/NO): NO